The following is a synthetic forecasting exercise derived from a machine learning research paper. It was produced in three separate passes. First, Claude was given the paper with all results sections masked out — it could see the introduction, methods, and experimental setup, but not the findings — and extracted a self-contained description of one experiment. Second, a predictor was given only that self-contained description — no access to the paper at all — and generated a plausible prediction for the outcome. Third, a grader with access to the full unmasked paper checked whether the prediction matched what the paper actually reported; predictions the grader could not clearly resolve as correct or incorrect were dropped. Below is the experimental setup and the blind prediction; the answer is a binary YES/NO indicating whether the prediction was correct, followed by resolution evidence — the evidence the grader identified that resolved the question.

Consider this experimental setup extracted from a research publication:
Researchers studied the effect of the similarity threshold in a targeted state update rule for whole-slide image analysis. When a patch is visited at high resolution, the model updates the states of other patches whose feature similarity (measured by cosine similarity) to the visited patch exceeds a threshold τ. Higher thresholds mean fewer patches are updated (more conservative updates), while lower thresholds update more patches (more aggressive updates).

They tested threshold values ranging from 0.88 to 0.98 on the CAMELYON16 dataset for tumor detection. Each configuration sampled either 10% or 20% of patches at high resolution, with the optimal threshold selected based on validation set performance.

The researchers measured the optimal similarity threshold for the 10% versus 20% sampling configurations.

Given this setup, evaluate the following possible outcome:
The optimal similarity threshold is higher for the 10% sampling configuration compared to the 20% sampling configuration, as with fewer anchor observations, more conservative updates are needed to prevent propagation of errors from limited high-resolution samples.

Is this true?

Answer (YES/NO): NO